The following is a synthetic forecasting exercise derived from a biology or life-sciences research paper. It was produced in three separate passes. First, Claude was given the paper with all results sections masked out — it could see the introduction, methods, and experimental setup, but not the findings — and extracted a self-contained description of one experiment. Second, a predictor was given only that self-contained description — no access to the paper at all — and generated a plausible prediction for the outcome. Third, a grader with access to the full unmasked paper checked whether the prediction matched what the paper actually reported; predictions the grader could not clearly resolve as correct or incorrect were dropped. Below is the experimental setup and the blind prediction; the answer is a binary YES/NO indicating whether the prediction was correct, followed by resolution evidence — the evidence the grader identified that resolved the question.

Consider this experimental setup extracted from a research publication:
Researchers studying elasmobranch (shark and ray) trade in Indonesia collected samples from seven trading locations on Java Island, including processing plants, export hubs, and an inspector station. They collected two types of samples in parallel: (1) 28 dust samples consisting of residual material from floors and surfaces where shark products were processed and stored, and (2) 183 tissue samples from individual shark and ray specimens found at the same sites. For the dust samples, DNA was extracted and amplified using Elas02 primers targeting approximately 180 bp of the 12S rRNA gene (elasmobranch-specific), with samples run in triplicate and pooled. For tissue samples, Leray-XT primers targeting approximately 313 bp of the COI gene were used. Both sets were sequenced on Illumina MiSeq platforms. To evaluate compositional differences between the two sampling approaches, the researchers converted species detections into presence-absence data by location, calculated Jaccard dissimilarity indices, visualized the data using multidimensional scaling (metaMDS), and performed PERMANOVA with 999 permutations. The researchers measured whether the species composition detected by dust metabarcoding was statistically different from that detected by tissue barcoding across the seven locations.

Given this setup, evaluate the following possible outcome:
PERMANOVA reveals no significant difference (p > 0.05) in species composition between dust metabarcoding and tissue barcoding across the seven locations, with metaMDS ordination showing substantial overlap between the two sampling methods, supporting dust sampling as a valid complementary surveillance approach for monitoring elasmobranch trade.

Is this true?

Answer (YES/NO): NO